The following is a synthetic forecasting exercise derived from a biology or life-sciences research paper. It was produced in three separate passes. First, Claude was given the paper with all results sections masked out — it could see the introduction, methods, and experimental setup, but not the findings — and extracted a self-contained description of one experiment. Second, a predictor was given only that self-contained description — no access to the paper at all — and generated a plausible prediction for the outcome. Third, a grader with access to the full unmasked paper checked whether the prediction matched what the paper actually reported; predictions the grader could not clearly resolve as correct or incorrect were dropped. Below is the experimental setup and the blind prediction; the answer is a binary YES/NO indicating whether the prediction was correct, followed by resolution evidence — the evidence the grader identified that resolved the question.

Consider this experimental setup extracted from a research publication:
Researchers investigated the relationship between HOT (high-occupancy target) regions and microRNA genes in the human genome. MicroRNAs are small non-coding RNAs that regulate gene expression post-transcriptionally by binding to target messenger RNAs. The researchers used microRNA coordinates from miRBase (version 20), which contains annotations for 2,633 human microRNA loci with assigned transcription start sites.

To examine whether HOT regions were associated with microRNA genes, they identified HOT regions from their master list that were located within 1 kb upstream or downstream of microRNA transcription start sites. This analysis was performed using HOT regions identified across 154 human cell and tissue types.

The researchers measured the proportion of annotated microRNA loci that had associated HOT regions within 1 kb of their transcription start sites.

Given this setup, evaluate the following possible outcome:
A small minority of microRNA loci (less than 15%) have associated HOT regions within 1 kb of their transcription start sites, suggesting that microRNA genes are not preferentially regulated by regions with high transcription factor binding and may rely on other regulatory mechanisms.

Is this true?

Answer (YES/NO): NO